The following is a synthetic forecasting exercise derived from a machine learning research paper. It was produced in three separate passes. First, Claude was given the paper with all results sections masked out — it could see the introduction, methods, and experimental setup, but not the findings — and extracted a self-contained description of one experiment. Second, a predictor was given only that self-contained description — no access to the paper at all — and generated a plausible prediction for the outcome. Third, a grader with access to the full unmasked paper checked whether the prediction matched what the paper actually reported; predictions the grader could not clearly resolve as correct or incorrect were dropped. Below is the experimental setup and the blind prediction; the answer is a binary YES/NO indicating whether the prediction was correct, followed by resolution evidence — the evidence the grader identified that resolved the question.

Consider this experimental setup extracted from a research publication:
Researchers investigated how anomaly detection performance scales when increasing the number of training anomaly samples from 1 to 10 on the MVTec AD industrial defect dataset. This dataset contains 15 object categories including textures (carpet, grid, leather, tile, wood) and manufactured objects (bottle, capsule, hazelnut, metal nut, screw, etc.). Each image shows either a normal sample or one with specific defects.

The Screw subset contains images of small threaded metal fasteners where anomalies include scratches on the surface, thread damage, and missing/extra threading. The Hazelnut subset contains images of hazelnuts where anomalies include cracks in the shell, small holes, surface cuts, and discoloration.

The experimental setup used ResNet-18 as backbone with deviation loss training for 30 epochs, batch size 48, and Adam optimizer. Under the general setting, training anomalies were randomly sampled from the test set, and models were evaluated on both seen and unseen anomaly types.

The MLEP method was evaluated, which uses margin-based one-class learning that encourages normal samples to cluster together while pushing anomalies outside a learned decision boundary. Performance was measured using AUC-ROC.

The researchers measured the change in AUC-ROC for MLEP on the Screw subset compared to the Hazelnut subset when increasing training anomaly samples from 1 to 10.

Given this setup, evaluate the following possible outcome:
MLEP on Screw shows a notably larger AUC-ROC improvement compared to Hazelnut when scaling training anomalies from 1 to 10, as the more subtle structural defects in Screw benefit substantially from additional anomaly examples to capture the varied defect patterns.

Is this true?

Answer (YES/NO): NO